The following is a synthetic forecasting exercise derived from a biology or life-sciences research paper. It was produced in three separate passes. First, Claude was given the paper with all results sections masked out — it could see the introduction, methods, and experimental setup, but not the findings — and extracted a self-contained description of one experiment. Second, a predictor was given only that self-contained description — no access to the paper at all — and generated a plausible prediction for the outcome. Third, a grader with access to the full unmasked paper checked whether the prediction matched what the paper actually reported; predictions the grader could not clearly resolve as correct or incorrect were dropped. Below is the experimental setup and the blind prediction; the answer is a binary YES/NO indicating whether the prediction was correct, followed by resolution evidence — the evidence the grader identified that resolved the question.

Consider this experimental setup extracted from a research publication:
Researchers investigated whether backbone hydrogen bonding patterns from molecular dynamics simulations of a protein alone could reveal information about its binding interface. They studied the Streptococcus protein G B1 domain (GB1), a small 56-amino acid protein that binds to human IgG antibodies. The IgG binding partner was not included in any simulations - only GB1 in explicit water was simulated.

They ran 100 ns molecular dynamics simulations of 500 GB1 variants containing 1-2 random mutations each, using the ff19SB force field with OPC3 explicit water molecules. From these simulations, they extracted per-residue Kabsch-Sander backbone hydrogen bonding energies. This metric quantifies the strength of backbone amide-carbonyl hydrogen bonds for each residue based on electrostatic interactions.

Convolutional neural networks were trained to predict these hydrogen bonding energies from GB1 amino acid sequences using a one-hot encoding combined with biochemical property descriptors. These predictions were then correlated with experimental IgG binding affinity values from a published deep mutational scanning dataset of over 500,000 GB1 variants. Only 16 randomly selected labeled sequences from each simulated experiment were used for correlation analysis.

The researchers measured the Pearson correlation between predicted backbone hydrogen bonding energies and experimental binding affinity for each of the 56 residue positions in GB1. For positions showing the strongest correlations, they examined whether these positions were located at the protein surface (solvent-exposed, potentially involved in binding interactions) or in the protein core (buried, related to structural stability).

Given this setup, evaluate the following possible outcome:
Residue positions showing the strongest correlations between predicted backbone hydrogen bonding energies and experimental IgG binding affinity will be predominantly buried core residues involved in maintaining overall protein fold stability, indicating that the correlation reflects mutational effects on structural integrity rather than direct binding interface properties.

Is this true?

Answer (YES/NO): NO